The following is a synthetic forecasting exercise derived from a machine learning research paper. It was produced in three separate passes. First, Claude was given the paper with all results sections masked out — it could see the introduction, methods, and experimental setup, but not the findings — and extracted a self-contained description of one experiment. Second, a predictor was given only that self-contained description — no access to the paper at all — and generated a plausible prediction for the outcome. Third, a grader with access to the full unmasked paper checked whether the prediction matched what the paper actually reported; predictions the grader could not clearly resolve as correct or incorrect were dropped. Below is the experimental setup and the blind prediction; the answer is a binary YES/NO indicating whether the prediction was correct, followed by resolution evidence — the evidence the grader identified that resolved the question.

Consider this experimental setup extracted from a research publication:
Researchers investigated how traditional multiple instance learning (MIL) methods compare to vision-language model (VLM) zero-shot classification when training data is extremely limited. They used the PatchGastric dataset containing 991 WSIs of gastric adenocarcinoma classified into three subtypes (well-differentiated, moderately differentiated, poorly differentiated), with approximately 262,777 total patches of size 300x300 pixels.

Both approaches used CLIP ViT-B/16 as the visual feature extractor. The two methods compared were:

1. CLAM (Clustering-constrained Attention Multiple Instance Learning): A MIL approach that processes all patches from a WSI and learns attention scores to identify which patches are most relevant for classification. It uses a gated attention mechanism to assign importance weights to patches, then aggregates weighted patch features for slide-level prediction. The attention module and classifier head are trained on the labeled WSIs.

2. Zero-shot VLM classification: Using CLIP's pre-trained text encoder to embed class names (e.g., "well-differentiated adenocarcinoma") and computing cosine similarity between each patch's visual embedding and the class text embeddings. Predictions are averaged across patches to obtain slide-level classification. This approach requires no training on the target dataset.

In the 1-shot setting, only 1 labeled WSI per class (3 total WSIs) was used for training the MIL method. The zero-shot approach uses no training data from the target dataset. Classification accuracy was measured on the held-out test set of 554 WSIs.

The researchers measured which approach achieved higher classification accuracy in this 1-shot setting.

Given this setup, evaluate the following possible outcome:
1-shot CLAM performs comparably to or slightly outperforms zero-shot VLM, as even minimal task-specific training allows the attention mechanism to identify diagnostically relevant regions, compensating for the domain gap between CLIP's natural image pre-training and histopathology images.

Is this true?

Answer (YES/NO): YES